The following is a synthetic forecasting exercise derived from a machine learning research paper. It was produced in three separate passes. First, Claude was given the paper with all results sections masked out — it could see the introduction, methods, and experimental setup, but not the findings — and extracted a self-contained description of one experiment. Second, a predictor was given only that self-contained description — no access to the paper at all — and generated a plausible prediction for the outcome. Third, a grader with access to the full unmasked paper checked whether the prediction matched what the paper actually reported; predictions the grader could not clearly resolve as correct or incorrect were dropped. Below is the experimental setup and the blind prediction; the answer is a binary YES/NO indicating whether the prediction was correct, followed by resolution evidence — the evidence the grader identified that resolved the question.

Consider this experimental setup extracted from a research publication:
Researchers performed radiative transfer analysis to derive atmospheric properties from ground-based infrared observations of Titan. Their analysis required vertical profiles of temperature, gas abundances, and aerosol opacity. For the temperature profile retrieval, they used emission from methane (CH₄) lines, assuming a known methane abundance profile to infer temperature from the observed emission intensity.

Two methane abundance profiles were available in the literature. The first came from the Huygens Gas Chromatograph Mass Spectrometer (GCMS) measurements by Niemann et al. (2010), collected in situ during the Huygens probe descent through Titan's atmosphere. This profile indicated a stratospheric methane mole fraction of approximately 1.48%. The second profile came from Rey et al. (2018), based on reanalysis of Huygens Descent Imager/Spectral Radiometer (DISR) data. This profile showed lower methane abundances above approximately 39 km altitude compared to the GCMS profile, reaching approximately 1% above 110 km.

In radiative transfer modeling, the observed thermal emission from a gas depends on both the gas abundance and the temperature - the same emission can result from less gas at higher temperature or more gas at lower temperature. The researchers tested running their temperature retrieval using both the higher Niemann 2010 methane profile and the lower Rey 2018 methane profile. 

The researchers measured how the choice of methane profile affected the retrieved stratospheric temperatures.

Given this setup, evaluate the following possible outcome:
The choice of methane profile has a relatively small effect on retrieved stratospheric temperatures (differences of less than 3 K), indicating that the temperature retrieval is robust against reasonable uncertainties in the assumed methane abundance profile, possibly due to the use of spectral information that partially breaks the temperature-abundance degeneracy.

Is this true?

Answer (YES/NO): YES